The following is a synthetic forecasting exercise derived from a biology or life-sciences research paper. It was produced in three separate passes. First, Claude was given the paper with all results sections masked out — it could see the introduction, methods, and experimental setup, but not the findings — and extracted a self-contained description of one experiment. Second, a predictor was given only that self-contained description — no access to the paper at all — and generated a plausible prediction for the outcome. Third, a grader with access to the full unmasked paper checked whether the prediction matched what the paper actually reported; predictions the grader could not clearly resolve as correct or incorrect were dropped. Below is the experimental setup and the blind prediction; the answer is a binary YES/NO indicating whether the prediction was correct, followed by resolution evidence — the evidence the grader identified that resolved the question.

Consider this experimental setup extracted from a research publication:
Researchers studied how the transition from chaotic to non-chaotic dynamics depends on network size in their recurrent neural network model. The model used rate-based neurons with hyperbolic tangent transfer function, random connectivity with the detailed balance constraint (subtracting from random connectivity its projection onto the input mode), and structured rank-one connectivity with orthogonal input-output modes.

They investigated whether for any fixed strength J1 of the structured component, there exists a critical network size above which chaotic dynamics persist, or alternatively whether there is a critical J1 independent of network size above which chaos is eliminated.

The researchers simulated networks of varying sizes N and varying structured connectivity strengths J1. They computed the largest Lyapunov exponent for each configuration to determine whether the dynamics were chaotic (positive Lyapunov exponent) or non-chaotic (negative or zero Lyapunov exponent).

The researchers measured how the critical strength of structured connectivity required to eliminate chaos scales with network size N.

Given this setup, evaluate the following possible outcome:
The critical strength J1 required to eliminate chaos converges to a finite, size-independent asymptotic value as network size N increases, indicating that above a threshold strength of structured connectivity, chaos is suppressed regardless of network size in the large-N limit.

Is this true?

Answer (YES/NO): NO